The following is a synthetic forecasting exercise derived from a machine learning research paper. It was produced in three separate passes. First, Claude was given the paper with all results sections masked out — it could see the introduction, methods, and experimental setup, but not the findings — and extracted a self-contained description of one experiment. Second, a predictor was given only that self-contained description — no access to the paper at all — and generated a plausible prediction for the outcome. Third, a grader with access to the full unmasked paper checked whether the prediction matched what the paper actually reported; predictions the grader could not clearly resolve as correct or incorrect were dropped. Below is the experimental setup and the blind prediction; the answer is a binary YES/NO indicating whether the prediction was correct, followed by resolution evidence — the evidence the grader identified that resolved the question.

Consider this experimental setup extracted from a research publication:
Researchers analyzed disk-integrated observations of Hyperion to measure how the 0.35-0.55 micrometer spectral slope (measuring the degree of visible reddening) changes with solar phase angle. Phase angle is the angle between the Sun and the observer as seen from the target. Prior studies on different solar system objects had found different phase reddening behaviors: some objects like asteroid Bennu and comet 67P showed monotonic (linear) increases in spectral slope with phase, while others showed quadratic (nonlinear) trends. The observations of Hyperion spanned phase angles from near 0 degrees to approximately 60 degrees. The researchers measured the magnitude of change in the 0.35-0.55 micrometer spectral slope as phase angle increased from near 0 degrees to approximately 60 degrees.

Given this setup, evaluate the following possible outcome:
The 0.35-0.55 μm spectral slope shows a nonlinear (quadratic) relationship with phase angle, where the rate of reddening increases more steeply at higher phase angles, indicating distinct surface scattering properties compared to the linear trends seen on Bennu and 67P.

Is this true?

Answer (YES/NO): NO